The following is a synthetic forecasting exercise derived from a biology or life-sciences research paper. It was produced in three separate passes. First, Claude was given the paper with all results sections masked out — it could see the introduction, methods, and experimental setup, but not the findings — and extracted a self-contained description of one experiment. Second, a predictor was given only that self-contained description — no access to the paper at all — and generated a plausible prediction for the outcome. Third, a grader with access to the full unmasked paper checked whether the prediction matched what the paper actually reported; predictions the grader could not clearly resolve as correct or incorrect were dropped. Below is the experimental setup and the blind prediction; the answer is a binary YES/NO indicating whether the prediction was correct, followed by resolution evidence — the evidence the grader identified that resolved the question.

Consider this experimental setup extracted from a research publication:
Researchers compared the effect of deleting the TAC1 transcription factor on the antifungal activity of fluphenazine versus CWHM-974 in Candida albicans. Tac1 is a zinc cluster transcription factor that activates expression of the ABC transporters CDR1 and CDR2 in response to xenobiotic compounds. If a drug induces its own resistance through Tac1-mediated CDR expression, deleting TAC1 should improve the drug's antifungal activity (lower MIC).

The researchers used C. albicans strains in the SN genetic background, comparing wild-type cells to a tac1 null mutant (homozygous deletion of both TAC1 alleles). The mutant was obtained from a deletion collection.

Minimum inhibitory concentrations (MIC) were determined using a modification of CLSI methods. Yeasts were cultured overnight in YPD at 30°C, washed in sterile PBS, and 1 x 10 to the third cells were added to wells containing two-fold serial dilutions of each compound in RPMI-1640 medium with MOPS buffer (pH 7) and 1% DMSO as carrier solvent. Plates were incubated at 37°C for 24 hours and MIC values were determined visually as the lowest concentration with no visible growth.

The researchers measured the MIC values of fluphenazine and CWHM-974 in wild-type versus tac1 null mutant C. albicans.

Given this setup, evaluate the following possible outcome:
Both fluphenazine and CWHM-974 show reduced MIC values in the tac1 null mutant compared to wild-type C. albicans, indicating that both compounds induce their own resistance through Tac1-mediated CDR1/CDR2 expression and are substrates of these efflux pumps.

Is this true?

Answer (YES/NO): NO